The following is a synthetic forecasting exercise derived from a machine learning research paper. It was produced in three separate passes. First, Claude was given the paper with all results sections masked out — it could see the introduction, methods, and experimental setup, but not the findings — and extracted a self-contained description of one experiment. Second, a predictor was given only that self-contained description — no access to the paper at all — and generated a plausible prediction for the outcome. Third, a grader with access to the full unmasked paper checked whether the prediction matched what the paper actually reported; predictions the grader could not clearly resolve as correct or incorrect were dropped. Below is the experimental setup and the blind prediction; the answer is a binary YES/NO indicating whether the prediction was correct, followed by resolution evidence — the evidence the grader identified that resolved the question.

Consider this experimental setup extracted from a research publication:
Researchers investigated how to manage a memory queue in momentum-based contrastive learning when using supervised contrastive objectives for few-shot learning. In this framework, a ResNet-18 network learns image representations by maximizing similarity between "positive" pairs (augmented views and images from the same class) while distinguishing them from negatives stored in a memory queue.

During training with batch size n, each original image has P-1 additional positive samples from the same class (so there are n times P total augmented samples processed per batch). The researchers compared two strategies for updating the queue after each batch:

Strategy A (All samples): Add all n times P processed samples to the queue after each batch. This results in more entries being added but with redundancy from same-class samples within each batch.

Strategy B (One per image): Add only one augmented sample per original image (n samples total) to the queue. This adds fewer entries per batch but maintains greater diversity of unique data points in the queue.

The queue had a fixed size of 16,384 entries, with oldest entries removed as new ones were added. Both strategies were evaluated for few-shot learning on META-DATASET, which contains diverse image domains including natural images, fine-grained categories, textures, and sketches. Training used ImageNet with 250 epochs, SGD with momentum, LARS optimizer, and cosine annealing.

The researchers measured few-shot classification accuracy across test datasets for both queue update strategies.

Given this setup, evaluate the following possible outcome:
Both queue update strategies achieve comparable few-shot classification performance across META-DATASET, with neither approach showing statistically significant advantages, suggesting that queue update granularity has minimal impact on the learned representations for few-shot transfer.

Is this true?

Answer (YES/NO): NO